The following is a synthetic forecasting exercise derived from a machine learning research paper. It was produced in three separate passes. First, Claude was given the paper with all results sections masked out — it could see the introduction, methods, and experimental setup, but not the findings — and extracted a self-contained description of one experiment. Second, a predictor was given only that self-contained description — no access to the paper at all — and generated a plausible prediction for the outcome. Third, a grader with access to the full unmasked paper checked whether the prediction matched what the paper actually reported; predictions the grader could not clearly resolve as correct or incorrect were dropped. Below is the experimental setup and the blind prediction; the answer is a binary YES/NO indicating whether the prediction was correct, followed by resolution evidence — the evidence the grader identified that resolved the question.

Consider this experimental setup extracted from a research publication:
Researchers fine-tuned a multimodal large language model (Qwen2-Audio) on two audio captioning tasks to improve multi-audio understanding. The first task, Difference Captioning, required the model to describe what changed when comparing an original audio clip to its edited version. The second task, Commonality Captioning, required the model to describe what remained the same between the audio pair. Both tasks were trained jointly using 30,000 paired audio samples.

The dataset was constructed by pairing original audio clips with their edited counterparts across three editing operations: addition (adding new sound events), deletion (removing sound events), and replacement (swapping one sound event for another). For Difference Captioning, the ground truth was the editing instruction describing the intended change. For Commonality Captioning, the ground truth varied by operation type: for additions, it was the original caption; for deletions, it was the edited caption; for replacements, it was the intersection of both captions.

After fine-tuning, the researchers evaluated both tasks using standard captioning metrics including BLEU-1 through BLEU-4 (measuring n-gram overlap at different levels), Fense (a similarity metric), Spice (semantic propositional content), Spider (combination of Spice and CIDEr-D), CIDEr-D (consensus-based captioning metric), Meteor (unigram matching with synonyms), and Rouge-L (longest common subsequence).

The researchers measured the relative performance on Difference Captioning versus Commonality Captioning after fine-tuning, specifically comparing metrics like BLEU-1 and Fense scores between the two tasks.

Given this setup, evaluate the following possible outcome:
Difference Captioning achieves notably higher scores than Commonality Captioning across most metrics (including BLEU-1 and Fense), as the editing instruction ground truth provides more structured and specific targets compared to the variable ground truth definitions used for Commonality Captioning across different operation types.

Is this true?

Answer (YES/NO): YES